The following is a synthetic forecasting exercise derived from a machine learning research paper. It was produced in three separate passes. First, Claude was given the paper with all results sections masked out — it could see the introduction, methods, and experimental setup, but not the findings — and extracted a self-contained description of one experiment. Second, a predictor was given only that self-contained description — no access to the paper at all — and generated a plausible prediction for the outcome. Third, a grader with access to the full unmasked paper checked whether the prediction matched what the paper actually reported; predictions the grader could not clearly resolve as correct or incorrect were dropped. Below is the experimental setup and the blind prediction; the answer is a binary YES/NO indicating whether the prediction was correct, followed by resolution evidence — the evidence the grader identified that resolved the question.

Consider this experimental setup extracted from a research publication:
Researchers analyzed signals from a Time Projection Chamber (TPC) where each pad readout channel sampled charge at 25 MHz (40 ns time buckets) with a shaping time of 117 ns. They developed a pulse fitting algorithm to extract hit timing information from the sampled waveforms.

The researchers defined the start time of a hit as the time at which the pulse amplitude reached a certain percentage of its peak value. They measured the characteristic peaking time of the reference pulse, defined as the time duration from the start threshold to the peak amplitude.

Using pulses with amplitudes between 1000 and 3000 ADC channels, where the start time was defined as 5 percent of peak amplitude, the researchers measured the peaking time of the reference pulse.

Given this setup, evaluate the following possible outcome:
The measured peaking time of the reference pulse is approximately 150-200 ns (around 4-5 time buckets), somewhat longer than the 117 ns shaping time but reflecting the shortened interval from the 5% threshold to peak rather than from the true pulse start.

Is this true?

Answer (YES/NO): YES